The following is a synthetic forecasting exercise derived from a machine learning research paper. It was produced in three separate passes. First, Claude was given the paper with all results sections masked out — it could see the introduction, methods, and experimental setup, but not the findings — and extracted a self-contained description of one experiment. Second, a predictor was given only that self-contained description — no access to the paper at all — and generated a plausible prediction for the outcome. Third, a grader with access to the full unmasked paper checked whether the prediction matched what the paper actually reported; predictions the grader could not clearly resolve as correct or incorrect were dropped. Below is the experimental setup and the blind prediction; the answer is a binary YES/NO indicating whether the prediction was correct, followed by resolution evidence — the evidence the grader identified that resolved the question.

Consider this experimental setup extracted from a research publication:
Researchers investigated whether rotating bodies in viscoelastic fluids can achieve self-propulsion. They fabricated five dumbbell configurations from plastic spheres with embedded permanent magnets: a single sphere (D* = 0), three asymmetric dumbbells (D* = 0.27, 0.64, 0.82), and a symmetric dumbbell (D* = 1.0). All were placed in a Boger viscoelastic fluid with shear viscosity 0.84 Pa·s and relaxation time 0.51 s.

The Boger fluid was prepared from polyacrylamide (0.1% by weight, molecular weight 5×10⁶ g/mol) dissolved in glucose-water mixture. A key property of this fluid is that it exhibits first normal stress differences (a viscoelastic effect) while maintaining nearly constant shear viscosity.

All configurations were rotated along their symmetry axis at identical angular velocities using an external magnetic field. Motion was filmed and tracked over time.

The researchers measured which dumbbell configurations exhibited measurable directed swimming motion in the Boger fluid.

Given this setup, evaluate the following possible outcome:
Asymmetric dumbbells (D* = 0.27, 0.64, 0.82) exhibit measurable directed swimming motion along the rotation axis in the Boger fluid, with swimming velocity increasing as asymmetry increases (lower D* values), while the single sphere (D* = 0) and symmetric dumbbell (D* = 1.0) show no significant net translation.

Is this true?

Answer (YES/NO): NO